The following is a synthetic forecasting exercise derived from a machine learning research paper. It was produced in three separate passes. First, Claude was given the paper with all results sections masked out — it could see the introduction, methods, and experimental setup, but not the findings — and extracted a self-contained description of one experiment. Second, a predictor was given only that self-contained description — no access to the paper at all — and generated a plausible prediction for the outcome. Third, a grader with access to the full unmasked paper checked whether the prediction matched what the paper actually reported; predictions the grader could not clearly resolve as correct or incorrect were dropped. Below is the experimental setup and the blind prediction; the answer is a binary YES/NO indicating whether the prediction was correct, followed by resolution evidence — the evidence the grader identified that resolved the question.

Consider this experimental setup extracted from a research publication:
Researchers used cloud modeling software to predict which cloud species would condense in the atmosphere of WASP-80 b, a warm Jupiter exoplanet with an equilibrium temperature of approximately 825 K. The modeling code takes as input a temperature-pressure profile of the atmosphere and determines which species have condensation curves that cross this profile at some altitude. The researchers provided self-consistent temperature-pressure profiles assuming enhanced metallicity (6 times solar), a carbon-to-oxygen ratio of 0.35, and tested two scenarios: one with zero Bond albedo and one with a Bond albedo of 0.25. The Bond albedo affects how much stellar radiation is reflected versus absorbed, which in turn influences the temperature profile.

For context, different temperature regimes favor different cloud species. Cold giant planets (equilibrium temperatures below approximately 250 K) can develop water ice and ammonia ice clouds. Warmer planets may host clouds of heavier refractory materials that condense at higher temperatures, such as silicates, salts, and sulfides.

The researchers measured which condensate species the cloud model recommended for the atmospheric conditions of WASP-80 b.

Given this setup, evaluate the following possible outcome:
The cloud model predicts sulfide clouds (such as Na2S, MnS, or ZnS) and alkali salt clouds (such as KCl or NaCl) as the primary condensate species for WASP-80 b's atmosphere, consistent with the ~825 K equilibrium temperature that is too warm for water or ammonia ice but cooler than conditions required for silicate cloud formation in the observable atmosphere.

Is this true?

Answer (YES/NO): NO